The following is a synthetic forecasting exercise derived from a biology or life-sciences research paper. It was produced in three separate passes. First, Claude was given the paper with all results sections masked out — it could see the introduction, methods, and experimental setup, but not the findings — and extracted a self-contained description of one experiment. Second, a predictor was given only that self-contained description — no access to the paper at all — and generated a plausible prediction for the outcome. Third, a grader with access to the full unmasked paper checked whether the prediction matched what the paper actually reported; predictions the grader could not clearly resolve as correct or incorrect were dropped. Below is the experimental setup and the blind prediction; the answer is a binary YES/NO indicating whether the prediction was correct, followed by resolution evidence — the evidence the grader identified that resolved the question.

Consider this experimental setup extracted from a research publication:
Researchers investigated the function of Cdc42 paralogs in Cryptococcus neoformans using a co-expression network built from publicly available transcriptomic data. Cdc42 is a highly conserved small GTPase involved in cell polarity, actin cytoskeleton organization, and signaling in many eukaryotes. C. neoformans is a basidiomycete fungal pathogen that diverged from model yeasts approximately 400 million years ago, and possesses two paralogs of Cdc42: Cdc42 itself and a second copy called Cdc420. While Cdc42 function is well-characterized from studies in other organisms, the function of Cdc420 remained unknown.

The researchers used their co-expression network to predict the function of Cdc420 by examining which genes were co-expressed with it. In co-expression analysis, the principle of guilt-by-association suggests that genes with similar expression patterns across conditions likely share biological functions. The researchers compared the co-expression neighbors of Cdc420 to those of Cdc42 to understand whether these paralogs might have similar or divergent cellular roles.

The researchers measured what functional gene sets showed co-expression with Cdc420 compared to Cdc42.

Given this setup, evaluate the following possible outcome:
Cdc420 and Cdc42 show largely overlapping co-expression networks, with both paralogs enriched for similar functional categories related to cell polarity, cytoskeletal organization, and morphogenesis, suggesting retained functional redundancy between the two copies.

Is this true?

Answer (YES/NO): NO